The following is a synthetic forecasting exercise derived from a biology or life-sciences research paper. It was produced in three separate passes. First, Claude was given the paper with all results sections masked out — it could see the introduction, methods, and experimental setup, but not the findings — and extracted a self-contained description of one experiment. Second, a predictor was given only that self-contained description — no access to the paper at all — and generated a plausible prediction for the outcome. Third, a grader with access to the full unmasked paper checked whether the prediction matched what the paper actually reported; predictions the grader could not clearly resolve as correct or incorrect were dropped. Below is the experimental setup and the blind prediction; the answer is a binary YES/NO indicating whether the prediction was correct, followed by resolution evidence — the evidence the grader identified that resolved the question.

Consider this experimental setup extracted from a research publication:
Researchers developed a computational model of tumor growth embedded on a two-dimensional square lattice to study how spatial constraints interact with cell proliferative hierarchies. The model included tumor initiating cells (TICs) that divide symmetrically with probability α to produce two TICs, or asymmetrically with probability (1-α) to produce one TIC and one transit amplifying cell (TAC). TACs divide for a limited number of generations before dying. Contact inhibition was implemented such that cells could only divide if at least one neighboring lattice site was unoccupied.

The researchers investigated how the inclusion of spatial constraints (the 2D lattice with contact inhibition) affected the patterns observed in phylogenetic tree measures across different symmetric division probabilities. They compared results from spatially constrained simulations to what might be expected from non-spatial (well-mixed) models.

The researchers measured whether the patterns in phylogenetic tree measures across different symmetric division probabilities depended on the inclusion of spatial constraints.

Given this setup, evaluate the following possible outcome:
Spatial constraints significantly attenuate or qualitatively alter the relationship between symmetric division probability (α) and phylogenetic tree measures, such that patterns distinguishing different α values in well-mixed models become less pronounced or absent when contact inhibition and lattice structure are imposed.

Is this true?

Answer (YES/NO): NO